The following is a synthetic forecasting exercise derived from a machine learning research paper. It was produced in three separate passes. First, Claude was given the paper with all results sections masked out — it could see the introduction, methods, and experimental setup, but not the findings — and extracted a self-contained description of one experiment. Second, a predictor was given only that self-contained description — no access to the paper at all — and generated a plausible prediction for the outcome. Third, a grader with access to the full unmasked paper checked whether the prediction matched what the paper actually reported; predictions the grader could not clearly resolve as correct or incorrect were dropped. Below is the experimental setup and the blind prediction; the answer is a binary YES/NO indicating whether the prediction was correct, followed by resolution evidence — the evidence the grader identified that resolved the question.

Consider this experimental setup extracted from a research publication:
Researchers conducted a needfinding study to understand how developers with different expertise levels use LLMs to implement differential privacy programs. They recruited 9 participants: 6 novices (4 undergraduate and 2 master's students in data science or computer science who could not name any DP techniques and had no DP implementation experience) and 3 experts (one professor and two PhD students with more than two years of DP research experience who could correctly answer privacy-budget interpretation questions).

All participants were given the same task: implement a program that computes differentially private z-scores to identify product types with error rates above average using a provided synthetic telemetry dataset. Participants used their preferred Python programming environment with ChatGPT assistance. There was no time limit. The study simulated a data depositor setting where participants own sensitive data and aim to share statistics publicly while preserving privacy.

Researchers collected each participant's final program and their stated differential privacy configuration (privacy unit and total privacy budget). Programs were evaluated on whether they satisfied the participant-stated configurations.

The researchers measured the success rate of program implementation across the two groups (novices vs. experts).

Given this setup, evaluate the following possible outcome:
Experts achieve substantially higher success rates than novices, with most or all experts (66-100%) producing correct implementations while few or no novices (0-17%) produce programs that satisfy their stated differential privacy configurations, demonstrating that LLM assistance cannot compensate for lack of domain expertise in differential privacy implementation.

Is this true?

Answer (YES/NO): YES